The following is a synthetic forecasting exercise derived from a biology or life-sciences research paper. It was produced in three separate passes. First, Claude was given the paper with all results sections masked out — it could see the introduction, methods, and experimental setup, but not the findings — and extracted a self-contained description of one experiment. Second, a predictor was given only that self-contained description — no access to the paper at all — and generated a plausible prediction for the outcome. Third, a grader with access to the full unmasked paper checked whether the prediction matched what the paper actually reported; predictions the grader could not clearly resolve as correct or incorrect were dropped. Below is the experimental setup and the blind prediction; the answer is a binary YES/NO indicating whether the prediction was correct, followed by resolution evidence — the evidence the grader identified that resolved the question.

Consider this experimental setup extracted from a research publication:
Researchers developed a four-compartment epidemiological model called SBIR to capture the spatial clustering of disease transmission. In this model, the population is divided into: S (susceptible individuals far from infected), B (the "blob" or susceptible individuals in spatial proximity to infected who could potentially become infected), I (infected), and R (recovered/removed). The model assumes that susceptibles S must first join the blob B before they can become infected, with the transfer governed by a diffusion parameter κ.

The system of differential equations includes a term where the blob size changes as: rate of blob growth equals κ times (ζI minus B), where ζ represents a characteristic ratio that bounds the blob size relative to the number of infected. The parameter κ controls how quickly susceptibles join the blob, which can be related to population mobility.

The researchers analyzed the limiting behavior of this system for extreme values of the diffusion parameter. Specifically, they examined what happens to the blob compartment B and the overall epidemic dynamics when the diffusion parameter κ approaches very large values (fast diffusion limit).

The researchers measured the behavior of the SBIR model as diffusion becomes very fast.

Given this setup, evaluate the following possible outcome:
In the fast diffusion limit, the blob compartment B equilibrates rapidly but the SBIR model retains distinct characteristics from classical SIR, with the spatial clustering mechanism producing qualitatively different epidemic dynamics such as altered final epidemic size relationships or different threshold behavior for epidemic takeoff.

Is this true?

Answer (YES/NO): NO